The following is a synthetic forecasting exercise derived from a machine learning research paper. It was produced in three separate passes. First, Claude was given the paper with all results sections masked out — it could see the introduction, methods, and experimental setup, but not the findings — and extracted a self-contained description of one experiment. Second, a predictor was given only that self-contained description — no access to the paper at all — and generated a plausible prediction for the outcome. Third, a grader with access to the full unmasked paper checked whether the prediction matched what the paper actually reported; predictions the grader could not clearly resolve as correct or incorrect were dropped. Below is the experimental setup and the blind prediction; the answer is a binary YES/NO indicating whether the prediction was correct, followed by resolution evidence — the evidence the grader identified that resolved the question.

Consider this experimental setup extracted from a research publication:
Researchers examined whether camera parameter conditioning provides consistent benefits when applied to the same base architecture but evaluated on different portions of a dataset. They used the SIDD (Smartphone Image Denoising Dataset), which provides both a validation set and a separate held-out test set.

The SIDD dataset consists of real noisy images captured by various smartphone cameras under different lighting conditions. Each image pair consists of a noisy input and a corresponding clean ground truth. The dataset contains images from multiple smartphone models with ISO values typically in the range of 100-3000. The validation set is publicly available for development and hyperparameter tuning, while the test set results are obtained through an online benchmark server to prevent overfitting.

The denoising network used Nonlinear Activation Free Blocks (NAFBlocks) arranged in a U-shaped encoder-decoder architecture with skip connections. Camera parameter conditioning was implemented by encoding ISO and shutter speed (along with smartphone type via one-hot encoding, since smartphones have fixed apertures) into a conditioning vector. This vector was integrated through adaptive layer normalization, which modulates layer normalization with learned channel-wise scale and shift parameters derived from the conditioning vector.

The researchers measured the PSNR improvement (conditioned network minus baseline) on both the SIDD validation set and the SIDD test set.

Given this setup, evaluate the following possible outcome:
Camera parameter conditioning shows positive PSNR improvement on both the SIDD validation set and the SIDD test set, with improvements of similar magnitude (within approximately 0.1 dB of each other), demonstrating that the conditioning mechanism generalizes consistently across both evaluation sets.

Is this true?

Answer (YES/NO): YES